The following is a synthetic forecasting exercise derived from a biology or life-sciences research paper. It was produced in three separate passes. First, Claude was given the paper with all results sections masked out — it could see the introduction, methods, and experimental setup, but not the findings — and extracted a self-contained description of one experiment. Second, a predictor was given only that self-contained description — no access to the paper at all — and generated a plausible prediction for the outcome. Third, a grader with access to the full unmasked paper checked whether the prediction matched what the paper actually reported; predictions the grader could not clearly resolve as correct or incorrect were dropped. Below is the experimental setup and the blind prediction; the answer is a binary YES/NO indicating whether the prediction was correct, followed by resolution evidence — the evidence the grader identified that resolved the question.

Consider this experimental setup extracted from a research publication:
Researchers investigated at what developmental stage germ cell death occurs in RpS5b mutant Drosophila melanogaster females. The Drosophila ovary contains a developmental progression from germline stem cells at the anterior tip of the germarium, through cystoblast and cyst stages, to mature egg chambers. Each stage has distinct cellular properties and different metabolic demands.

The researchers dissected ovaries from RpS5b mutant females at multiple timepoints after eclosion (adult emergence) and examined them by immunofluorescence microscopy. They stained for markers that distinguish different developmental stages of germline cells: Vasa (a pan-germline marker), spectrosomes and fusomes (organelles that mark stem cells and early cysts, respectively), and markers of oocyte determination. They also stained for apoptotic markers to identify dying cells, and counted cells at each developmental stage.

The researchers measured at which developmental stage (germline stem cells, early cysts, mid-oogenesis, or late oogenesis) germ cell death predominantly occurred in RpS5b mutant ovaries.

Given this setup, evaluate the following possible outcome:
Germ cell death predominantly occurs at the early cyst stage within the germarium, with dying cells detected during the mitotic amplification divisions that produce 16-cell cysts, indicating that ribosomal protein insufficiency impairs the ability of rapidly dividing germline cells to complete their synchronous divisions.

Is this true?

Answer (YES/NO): NO